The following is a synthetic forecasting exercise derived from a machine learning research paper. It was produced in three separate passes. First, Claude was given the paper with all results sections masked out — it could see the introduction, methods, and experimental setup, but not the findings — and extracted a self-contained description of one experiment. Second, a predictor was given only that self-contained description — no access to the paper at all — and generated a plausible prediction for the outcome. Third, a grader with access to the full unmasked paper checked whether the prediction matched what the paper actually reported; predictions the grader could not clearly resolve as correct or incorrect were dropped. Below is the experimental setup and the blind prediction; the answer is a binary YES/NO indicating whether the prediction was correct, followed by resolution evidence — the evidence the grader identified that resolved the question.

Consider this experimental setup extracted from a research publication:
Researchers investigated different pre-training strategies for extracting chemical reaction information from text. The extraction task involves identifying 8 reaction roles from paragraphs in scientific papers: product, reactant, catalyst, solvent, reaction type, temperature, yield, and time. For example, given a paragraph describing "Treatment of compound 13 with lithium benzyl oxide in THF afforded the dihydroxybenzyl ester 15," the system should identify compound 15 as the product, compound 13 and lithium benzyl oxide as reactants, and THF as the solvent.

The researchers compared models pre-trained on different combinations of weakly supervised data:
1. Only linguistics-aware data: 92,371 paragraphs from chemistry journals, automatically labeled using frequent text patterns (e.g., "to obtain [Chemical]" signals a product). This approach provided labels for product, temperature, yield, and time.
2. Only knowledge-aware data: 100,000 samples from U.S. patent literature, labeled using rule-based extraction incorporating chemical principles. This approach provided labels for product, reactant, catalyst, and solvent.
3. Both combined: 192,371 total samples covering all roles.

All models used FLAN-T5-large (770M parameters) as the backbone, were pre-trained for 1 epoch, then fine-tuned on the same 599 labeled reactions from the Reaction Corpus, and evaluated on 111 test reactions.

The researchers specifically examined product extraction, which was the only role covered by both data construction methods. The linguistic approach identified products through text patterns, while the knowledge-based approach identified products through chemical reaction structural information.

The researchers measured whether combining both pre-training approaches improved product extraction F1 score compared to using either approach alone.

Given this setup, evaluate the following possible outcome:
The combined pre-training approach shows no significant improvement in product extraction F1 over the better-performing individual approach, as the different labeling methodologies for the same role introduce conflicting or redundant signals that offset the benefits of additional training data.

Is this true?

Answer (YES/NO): NO